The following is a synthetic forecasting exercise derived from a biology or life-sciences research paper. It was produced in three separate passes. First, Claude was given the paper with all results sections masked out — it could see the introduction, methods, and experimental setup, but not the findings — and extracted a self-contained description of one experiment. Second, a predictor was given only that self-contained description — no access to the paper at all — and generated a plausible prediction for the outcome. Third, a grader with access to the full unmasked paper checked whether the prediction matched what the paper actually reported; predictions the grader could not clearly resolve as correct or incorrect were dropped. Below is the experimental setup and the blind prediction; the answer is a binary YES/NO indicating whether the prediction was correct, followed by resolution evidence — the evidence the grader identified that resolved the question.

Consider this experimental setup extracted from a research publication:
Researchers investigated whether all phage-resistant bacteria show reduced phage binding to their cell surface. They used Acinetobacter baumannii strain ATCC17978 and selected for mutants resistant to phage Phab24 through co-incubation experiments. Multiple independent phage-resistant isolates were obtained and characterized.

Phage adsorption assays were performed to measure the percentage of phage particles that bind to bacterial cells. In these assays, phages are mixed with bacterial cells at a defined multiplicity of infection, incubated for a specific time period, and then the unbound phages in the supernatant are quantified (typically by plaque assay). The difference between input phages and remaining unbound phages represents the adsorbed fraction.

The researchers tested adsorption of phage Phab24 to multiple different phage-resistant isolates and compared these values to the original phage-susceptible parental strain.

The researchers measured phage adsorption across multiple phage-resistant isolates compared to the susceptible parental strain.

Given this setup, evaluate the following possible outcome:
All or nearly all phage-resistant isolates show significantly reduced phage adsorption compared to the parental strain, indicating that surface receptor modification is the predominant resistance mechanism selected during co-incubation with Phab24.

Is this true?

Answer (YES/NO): NO